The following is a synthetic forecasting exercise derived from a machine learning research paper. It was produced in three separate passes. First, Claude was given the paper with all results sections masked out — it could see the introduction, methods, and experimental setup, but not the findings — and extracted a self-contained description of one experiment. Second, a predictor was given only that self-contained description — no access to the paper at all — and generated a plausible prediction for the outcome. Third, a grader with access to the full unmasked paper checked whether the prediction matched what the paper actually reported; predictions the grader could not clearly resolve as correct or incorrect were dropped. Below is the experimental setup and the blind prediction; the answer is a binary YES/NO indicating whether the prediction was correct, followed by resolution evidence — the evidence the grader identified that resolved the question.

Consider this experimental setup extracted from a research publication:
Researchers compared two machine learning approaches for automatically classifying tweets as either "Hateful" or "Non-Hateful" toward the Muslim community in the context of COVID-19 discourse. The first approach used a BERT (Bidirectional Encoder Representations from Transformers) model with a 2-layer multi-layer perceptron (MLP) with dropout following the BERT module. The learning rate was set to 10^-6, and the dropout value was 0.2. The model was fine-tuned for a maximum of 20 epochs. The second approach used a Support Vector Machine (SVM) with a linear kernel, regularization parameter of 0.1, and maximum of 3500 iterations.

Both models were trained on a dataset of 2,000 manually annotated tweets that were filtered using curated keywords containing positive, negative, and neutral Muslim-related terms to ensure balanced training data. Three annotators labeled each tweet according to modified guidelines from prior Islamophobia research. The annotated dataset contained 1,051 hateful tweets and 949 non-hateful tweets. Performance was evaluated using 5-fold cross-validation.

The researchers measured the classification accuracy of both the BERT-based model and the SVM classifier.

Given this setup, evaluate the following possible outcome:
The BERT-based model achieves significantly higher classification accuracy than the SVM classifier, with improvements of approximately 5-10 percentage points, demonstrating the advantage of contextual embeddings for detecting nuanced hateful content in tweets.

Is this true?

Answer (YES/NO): YES